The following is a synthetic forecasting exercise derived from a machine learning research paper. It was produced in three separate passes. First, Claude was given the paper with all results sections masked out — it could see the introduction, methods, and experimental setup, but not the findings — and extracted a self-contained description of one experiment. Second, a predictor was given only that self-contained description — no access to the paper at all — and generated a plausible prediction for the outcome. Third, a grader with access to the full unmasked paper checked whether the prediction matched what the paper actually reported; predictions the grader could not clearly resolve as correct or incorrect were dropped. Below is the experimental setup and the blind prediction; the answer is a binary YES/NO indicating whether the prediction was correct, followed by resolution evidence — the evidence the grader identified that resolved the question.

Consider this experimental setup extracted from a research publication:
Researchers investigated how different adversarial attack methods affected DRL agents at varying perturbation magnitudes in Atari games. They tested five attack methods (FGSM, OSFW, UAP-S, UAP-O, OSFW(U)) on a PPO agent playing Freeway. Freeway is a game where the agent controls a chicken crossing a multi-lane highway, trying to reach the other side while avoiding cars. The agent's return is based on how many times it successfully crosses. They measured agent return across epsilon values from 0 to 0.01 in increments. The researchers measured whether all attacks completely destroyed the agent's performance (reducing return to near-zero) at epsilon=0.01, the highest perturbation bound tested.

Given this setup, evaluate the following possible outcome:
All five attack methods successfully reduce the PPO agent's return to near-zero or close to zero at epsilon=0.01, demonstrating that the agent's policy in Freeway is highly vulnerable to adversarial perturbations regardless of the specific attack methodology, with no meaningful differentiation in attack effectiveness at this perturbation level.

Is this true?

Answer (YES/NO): NO